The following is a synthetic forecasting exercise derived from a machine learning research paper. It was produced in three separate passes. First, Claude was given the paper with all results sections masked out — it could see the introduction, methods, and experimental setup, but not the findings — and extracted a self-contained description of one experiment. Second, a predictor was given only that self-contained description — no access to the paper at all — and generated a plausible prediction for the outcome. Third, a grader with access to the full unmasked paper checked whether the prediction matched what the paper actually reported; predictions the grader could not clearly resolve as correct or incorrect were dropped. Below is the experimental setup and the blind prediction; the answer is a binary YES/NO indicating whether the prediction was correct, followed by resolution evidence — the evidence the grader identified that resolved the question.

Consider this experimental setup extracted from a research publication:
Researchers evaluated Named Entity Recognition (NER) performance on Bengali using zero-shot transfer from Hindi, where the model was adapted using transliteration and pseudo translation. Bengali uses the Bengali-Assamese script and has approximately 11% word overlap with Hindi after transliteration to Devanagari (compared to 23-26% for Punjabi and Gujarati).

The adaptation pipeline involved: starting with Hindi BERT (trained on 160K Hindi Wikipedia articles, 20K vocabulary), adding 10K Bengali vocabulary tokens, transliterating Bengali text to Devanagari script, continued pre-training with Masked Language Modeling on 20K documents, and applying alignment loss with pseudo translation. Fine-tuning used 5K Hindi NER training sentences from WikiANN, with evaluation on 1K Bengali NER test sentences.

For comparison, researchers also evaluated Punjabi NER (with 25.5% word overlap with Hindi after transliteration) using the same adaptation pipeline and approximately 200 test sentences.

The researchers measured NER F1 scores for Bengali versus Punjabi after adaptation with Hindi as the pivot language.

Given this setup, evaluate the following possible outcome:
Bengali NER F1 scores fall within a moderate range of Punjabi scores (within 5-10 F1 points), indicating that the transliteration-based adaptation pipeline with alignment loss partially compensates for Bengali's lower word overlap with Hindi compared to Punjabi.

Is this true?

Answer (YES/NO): YES